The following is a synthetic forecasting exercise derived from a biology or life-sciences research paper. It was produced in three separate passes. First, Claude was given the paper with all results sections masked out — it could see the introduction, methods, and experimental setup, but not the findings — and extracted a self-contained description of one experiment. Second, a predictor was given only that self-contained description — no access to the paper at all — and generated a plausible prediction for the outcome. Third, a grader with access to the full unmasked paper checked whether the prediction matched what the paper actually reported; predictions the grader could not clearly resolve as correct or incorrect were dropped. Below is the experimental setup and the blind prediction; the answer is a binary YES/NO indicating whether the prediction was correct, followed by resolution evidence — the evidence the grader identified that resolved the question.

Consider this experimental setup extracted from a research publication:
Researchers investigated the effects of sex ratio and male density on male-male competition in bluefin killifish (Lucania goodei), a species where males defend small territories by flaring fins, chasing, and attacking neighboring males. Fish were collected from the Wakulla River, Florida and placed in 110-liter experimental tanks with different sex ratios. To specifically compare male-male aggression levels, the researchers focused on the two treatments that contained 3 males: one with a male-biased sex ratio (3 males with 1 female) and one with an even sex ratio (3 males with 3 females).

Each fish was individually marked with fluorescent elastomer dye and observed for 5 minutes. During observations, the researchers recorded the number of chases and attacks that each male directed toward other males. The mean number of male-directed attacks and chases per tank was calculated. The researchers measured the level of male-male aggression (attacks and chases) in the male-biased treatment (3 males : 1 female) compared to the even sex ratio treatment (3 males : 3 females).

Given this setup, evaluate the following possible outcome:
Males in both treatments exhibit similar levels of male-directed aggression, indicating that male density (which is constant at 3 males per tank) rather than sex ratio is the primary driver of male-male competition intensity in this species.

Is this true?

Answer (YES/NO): YES